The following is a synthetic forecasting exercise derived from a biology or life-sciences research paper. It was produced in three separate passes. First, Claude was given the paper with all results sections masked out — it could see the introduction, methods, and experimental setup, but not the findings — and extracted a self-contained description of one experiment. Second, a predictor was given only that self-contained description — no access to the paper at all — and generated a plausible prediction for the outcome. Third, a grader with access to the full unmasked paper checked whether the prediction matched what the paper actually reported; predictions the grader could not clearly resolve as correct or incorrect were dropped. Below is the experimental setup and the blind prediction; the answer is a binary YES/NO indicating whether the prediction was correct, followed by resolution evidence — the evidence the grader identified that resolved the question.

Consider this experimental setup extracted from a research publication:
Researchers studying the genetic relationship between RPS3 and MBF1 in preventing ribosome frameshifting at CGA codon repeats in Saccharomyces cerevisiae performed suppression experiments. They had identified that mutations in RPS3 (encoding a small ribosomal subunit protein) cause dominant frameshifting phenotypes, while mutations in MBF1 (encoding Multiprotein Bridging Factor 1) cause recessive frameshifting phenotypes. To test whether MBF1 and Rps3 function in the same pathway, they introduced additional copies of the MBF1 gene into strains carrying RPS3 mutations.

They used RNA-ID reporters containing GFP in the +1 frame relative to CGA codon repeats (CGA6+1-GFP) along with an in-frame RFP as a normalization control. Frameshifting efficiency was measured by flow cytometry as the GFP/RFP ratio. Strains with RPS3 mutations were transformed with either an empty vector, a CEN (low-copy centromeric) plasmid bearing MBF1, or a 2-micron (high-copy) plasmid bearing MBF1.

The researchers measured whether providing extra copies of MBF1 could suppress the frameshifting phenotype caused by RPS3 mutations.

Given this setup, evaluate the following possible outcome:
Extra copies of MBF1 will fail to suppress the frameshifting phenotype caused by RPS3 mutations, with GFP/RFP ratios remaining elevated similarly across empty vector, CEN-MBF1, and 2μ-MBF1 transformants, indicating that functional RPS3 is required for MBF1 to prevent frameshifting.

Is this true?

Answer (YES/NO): NO